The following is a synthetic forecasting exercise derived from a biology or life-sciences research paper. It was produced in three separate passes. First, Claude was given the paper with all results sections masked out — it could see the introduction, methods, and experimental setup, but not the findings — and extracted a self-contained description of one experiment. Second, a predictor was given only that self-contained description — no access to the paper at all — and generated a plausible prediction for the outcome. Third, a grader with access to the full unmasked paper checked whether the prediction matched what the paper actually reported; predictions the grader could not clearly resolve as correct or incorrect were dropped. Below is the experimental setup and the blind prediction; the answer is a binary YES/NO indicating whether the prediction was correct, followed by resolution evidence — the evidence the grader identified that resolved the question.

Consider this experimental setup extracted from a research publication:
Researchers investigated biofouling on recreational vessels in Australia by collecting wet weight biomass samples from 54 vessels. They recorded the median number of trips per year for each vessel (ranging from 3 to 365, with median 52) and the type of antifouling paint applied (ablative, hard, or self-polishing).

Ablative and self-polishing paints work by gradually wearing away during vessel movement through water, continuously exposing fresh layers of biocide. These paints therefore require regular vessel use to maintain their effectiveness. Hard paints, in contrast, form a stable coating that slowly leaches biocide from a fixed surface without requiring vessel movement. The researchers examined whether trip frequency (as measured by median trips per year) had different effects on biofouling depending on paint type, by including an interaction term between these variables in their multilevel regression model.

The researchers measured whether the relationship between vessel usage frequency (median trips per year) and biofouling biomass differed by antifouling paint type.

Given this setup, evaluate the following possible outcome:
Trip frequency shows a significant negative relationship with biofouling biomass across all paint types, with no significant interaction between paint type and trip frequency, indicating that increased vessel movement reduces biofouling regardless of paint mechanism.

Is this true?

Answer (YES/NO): NO